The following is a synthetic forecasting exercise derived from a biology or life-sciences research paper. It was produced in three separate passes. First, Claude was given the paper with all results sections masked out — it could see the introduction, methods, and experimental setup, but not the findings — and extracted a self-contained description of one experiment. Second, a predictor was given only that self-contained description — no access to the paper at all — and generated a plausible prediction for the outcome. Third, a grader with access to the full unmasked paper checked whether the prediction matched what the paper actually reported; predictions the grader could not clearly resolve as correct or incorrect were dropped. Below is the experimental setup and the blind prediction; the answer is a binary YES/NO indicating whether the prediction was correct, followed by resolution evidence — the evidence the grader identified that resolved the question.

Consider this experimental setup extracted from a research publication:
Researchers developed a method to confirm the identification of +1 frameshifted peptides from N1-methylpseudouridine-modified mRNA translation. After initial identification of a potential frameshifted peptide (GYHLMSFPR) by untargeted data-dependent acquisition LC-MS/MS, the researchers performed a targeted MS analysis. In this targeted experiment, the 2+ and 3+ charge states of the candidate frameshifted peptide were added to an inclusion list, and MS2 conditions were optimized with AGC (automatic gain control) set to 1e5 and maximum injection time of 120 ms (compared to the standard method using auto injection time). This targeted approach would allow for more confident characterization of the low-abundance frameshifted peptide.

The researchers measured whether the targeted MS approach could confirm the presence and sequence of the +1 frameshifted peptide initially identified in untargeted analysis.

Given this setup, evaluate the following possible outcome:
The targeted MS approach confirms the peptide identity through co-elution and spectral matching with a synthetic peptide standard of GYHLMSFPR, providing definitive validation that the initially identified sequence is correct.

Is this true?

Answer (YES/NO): NO